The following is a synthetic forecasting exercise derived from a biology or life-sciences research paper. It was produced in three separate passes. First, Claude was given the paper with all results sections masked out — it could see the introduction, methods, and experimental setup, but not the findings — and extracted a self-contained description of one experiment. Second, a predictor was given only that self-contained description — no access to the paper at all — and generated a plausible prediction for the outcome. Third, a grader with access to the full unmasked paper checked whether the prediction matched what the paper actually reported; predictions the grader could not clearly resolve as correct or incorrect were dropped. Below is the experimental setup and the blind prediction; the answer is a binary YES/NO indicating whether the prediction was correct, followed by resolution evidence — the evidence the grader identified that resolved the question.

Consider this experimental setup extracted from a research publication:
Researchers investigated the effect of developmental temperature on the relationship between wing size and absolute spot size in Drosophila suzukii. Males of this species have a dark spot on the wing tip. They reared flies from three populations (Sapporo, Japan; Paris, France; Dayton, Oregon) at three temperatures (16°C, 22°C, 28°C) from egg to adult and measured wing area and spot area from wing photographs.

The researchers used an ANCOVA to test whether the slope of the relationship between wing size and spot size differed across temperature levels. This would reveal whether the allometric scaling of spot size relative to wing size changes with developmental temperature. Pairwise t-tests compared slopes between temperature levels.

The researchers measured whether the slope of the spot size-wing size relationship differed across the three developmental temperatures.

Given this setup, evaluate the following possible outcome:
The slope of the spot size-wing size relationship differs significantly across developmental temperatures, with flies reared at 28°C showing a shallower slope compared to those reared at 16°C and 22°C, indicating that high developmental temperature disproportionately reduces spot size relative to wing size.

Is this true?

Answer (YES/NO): NO